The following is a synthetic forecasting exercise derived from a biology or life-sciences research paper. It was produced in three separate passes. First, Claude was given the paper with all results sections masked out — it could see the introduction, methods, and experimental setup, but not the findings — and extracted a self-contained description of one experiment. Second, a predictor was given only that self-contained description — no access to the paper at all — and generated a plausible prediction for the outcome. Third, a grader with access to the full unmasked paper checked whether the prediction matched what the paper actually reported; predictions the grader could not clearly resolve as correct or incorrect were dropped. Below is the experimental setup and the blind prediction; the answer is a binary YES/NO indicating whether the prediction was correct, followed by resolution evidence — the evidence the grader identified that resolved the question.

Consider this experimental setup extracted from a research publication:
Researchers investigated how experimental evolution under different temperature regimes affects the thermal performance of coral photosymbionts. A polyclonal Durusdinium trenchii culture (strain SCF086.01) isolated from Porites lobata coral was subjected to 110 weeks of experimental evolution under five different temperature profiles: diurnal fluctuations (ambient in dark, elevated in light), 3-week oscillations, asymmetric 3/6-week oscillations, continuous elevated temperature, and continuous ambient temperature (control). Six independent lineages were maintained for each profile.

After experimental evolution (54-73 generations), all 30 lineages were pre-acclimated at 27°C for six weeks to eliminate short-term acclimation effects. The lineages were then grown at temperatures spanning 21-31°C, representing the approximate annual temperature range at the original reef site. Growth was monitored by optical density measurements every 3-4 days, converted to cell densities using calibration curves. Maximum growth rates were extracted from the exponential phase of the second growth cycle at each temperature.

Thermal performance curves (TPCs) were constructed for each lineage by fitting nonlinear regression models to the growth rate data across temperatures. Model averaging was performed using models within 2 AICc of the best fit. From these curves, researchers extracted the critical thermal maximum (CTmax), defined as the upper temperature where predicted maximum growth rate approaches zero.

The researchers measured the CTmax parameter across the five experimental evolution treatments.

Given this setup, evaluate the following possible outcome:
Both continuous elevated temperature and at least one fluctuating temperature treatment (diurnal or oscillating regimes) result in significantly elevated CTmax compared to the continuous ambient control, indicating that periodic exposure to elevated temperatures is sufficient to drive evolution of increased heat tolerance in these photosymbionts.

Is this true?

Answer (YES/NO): YES